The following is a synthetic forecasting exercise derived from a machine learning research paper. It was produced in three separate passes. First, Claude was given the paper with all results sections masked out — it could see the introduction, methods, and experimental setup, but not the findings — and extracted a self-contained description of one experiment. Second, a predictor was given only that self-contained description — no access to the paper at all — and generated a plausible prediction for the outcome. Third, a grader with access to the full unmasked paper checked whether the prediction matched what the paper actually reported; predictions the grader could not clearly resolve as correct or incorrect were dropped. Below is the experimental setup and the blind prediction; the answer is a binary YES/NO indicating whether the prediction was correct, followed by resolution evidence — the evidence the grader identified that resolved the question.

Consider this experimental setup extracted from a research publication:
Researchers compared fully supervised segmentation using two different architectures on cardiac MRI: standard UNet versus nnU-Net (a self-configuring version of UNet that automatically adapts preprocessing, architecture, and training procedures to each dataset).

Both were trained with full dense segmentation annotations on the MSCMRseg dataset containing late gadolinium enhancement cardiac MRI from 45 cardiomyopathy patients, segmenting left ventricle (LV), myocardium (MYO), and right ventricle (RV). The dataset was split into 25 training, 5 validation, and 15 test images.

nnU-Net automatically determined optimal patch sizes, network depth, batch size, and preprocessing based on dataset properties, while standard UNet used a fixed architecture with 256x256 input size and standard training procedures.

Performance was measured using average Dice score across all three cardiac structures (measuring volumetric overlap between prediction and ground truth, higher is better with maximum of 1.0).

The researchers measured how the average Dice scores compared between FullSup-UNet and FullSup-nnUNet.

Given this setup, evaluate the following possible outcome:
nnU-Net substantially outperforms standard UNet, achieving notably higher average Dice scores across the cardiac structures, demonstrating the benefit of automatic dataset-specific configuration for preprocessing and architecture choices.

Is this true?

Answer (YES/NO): YES